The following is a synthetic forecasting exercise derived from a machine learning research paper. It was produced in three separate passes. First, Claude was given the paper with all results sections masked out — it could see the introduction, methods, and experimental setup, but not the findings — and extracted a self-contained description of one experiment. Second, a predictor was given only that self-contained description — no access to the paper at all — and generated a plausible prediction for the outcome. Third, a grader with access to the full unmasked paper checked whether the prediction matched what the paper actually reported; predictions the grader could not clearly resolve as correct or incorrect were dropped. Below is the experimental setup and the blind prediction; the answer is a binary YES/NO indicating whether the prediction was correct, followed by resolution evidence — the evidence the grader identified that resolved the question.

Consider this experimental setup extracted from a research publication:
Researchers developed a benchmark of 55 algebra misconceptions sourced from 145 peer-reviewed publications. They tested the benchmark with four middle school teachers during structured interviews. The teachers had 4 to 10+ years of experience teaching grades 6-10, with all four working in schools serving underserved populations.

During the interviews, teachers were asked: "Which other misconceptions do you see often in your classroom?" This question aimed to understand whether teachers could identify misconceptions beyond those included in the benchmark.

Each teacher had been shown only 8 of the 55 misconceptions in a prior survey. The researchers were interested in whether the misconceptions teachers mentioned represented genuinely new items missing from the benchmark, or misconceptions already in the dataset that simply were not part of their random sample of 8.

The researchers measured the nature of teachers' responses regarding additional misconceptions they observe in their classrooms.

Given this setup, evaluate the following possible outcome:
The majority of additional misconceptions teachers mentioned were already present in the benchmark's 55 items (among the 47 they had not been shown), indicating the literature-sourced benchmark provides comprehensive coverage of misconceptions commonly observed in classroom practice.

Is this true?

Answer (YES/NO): YES